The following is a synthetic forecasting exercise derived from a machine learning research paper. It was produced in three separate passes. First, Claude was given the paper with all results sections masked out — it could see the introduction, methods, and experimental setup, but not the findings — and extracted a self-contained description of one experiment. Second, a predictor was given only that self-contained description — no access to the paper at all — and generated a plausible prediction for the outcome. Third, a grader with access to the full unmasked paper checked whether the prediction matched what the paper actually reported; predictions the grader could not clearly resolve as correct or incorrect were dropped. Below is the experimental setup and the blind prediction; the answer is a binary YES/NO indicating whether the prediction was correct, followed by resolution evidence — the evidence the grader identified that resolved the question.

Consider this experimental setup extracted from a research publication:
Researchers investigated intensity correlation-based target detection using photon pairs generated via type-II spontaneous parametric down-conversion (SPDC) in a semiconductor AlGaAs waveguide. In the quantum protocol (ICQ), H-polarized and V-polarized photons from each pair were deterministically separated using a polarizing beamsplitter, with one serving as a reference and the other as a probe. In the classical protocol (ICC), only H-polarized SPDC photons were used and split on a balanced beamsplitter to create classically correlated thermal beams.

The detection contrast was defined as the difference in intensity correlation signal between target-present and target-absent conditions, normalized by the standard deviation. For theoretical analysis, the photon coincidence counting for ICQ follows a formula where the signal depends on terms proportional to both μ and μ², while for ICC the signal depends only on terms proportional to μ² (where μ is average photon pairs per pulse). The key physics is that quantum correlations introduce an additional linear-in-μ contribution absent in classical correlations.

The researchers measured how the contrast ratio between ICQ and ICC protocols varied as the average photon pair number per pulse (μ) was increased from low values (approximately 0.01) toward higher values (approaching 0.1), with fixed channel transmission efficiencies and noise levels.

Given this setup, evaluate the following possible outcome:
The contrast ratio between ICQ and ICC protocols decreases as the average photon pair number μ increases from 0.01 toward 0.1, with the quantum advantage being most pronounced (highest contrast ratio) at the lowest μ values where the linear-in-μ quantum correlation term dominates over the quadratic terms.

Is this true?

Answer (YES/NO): YES